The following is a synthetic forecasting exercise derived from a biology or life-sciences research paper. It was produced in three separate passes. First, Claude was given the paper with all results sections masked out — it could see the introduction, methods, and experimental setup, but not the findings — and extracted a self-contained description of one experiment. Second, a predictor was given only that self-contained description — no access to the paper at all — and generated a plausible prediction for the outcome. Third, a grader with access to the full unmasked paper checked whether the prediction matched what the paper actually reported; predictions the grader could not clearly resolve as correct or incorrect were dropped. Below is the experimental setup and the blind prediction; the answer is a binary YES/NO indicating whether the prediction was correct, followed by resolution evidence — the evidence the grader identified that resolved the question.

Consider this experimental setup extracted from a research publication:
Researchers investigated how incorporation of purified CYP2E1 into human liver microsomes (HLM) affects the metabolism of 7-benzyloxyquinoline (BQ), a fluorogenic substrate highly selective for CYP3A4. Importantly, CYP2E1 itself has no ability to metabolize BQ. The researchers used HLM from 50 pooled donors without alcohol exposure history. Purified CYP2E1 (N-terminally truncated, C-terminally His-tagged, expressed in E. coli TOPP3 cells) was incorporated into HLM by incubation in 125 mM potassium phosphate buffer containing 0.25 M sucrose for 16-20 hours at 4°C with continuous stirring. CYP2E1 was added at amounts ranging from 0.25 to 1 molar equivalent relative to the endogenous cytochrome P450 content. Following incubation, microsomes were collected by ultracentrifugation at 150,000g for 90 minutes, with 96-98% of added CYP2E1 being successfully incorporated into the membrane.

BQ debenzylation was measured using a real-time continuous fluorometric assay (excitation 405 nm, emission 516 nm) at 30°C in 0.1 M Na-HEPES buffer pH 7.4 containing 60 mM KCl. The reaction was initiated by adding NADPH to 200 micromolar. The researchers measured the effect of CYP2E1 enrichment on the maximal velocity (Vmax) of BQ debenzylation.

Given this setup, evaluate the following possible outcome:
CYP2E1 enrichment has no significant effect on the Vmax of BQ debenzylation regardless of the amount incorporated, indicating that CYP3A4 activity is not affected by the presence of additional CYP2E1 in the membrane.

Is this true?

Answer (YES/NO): NO